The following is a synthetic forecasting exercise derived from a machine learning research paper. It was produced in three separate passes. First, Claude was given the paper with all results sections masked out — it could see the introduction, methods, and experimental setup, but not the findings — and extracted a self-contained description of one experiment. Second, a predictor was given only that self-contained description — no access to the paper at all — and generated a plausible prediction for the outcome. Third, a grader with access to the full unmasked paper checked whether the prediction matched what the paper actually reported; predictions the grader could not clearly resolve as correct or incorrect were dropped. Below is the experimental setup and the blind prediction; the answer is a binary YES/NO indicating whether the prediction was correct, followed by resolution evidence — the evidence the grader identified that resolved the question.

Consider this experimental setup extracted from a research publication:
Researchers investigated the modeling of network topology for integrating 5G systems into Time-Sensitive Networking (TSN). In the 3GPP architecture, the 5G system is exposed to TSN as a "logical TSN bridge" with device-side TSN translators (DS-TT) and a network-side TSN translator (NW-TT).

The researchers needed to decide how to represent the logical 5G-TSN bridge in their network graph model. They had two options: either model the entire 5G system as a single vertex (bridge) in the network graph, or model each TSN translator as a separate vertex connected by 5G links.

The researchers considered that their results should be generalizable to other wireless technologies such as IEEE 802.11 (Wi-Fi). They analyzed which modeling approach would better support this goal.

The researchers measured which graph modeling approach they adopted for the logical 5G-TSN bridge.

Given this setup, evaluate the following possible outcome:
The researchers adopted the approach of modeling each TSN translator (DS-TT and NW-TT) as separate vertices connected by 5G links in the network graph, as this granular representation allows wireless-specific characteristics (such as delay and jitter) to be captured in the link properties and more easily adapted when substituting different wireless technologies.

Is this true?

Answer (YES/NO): YES